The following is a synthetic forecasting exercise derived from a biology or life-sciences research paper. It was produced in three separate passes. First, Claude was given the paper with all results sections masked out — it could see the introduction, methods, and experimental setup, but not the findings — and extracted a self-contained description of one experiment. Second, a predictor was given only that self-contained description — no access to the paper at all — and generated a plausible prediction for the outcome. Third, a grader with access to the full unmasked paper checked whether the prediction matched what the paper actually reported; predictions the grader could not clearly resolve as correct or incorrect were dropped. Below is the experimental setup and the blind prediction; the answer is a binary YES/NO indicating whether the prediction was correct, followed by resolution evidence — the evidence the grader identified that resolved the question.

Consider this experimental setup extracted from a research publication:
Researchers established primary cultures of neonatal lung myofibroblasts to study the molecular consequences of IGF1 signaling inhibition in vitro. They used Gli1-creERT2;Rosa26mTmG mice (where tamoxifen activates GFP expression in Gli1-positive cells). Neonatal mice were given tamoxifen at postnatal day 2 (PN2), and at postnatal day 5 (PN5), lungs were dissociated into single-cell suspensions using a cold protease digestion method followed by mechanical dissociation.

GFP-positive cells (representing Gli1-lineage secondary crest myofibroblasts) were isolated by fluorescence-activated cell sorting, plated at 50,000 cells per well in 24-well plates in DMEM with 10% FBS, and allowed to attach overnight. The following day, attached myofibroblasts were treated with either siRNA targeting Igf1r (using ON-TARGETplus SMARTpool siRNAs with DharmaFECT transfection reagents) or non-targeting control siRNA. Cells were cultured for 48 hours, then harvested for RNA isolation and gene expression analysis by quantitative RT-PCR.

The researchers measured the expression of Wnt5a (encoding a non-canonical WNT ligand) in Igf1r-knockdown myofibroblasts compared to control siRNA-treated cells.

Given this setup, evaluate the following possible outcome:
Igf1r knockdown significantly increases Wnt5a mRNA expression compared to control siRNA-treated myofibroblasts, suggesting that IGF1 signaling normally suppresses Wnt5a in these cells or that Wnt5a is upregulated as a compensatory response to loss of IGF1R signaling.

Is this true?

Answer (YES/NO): NO